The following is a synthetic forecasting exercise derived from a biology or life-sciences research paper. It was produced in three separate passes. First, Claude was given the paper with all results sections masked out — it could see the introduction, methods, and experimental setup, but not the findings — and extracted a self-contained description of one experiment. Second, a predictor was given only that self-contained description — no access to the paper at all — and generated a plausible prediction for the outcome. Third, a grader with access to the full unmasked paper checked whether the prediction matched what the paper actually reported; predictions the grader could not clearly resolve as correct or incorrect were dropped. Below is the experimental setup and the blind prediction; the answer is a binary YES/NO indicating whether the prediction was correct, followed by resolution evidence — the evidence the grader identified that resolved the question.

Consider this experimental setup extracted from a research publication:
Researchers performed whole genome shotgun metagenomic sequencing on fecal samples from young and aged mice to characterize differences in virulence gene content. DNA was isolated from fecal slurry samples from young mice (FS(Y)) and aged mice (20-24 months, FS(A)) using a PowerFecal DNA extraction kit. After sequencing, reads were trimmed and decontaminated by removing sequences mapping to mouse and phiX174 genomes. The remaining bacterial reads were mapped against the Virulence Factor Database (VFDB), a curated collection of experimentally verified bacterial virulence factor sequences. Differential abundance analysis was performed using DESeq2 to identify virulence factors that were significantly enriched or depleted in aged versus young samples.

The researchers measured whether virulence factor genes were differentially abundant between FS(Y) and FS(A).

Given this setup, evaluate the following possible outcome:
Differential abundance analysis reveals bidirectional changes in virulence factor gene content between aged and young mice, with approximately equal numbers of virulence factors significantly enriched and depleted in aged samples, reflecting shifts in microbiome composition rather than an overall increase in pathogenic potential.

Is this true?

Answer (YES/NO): NO